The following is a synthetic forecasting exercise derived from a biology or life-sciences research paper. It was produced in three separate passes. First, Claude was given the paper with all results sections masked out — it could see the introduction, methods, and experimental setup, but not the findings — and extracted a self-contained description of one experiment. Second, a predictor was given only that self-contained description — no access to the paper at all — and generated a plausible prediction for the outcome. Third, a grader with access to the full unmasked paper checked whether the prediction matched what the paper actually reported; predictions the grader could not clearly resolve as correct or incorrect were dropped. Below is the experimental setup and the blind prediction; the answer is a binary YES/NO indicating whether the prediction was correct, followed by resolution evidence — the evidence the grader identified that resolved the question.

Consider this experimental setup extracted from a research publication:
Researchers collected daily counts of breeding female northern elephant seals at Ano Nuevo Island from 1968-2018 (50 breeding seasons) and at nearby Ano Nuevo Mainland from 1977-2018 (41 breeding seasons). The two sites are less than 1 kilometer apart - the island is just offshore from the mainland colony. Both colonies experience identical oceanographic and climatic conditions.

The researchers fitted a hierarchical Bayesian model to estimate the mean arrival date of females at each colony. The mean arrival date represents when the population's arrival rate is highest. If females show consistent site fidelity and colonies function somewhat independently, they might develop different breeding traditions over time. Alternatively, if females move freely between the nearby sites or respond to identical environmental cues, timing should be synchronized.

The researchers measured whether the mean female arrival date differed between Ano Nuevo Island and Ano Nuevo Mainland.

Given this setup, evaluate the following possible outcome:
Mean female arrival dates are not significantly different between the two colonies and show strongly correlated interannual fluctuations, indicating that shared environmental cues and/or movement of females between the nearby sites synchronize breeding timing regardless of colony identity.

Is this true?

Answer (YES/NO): NO